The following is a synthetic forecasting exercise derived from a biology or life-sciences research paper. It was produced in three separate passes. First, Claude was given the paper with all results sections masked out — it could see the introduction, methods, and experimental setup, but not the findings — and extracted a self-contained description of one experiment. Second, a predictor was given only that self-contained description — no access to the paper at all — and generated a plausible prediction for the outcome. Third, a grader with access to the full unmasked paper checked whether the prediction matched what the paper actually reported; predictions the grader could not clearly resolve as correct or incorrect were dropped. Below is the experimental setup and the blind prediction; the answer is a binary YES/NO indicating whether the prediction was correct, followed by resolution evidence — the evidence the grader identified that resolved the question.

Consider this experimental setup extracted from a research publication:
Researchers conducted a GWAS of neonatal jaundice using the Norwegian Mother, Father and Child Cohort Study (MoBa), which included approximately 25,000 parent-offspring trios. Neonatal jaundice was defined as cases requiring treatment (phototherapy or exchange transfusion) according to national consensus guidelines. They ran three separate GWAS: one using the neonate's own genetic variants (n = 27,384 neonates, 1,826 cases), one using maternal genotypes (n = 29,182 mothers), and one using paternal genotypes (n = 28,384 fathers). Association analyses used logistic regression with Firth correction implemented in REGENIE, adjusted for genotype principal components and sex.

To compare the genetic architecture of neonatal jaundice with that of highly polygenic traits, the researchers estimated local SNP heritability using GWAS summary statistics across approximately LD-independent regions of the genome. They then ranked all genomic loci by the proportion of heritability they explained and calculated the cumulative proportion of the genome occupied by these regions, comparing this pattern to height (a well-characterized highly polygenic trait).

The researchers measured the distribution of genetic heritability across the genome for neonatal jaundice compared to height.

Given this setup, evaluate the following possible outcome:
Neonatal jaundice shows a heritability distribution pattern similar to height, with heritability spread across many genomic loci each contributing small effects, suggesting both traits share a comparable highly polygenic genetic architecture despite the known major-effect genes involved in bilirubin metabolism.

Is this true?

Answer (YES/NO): NO